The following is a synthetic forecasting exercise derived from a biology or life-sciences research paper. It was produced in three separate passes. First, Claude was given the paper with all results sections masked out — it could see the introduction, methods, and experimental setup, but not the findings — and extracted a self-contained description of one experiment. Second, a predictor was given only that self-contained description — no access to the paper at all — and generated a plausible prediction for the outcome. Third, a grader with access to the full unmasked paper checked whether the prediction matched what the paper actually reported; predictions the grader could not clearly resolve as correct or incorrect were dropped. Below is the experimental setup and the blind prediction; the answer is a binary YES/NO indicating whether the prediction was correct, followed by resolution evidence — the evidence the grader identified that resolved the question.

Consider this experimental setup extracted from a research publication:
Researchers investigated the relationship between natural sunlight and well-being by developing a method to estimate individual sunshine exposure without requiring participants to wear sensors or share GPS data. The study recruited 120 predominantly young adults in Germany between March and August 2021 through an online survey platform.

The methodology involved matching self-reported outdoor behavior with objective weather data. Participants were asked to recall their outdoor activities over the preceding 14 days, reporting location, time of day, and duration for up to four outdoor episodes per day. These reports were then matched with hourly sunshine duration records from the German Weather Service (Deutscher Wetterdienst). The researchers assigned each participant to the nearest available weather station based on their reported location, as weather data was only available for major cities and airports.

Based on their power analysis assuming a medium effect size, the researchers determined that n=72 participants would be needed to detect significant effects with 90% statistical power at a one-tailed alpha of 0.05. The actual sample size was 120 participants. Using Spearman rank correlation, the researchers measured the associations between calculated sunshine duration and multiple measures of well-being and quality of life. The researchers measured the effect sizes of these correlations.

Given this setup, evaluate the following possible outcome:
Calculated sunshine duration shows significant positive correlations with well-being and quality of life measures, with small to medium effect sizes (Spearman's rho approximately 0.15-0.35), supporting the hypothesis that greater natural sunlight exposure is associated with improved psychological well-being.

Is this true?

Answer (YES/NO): YES